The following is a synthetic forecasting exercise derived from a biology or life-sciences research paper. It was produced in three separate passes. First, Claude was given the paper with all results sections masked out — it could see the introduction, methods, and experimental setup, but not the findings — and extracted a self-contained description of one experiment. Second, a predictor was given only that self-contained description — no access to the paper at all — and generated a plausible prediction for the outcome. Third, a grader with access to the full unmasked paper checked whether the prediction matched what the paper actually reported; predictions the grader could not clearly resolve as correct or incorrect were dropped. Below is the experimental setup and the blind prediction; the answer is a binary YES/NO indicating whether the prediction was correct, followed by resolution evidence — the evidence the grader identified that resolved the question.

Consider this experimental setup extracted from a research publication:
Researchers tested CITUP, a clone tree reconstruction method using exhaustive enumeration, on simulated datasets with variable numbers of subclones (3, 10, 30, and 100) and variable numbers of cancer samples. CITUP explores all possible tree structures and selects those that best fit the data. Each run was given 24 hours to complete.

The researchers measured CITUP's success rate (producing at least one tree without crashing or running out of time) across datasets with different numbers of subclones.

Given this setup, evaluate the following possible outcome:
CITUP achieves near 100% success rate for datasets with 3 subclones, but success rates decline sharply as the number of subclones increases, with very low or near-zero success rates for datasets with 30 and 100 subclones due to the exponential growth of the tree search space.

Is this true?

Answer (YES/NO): NO